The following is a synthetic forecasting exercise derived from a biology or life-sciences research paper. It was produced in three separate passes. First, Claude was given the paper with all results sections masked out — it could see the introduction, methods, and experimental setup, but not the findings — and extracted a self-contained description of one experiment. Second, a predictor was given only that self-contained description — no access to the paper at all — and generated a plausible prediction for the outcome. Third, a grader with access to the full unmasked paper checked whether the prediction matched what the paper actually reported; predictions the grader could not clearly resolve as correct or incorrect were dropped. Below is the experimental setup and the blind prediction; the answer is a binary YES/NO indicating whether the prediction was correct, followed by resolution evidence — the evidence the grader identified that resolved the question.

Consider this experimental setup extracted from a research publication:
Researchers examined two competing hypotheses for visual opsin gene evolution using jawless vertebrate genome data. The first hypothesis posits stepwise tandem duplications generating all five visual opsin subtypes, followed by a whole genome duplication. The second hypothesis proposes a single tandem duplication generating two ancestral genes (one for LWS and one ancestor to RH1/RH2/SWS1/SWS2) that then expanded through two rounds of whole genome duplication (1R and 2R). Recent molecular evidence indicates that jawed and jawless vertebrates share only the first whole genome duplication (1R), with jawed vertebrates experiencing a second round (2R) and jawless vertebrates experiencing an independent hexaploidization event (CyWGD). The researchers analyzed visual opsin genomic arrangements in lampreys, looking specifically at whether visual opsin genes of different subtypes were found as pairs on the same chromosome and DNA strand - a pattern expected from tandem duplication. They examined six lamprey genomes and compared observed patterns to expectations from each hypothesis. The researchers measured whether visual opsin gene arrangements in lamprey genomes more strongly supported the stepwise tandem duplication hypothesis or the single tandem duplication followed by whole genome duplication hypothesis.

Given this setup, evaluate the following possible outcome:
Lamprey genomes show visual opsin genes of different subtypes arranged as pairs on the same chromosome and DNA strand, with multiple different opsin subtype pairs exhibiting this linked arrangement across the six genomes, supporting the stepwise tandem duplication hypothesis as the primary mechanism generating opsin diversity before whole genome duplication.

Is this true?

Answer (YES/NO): YES